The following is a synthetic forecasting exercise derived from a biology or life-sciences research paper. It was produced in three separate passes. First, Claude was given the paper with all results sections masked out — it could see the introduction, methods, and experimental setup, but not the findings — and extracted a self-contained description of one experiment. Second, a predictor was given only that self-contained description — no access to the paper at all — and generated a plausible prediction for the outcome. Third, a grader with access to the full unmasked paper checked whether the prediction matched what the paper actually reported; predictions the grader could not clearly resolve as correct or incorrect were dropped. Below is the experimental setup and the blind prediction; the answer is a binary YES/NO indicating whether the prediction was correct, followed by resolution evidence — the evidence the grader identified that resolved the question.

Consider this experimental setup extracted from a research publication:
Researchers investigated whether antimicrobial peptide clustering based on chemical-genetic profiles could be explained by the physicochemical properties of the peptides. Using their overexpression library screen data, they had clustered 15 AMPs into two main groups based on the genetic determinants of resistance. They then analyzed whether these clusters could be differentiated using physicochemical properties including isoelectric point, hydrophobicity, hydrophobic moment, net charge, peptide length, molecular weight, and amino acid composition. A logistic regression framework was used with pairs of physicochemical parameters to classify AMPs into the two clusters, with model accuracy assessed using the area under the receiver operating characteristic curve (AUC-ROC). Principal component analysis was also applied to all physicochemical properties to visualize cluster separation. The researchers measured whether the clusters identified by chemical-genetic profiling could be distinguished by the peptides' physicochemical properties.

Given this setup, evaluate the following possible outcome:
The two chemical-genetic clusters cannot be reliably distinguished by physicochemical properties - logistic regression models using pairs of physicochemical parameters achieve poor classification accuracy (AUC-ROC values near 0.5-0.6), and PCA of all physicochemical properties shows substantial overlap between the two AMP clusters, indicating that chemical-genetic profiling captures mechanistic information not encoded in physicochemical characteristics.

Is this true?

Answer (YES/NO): NO